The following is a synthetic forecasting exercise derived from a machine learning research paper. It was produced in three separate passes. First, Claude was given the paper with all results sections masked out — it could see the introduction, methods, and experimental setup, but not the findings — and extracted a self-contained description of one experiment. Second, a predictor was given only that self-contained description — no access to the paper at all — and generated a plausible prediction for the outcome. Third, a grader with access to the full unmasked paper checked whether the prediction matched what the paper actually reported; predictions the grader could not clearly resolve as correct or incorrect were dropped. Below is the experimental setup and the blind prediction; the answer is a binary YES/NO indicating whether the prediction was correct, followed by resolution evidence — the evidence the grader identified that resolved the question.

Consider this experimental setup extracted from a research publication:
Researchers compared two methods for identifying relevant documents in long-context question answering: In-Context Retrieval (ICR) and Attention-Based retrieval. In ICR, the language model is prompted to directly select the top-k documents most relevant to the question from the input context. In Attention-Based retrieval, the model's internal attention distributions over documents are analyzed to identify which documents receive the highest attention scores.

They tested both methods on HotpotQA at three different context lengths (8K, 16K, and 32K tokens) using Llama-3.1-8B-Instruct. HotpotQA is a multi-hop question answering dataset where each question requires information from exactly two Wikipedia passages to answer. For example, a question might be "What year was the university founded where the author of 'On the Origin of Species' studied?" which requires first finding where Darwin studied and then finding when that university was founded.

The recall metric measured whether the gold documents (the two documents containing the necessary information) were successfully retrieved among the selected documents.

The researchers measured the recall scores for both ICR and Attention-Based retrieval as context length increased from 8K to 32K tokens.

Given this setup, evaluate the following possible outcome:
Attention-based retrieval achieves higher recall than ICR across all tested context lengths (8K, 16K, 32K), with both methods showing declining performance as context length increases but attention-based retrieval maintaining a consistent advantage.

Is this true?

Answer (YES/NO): YES